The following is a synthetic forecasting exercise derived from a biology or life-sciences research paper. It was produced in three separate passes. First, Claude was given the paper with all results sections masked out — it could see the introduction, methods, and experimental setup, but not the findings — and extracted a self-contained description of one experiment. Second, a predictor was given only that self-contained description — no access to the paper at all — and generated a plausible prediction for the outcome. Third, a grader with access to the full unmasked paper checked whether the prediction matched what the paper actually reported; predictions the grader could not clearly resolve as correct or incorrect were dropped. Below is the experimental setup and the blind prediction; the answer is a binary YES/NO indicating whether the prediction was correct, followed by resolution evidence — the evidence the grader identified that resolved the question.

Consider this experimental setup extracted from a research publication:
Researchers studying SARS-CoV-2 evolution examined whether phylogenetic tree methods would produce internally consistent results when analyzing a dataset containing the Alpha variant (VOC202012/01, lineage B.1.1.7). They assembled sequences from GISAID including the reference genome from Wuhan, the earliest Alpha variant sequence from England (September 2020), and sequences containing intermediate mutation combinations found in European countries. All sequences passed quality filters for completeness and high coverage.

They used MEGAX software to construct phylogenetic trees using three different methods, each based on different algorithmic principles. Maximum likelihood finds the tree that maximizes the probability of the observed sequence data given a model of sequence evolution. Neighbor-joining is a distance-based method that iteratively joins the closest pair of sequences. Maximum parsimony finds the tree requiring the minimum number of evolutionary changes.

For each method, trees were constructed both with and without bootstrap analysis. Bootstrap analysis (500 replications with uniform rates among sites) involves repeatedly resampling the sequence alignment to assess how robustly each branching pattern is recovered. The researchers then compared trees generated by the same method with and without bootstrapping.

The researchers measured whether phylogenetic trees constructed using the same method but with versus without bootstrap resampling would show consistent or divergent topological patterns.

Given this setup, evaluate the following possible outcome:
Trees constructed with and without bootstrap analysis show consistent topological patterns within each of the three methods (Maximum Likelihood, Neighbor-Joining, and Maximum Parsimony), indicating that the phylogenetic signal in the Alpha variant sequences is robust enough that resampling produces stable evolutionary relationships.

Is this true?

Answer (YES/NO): NO